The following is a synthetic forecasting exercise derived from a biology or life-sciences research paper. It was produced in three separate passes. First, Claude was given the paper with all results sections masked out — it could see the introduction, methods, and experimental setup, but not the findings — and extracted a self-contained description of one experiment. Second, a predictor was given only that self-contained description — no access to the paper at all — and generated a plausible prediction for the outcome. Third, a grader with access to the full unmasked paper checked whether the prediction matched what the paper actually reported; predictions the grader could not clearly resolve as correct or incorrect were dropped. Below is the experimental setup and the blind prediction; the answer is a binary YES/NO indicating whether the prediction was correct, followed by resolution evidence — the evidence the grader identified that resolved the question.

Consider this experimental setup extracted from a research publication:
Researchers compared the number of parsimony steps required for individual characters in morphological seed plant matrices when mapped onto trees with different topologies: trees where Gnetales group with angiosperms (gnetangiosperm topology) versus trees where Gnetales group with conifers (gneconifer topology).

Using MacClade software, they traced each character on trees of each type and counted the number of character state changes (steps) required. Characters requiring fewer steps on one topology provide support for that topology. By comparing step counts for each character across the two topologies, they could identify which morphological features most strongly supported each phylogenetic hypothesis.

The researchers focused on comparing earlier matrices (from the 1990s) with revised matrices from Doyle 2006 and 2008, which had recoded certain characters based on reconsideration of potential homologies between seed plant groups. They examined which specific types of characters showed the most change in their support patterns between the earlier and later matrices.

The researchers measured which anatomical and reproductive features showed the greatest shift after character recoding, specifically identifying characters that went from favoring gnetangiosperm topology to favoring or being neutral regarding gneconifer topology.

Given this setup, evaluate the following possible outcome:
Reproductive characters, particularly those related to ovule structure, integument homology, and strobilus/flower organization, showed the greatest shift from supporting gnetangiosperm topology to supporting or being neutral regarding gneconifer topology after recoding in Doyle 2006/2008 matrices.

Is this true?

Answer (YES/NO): NO